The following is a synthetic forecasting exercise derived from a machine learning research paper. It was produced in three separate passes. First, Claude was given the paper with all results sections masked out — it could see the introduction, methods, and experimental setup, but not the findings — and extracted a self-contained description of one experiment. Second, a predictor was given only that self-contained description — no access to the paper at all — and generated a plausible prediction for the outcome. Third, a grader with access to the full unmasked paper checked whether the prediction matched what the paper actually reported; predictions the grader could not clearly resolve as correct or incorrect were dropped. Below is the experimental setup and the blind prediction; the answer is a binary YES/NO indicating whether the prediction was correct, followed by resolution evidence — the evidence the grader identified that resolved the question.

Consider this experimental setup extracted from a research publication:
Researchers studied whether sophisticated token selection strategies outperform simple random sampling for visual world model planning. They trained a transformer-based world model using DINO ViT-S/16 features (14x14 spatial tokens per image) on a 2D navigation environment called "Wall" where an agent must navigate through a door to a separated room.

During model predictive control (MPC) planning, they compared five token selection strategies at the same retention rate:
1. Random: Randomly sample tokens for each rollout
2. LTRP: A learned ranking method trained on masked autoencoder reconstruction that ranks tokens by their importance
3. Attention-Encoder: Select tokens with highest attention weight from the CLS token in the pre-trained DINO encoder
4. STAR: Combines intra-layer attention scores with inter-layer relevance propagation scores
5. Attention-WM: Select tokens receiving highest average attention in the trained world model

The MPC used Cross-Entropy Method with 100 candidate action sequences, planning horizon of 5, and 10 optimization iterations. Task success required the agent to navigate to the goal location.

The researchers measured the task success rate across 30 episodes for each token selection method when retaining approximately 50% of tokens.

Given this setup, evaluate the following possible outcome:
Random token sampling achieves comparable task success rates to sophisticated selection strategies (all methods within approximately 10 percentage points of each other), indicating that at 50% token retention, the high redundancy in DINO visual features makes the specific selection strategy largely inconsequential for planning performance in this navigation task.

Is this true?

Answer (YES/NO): YES